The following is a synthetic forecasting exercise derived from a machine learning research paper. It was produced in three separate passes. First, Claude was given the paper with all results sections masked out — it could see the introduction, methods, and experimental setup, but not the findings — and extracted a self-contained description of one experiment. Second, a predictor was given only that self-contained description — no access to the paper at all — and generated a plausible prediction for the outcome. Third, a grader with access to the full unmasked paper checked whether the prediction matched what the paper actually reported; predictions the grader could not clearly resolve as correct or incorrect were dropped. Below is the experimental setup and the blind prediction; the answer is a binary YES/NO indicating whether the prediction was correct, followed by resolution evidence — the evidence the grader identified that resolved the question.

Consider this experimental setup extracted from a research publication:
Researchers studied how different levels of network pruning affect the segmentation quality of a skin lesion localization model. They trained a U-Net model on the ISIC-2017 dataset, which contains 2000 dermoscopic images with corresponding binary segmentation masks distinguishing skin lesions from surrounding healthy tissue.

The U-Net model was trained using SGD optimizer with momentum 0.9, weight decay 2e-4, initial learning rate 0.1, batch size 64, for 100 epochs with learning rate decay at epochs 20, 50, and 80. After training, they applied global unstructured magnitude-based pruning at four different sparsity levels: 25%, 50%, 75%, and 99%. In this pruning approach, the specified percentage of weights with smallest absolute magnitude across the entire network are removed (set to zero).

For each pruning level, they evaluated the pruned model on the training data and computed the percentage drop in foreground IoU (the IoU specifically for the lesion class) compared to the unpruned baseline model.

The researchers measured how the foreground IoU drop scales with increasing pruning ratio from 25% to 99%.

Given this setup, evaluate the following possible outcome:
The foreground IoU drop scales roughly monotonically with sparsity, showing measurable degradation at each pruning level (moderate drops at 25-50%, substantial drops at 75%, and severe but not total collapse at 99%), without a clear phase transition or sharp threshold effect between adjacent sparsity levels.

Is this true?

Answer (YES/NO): YES